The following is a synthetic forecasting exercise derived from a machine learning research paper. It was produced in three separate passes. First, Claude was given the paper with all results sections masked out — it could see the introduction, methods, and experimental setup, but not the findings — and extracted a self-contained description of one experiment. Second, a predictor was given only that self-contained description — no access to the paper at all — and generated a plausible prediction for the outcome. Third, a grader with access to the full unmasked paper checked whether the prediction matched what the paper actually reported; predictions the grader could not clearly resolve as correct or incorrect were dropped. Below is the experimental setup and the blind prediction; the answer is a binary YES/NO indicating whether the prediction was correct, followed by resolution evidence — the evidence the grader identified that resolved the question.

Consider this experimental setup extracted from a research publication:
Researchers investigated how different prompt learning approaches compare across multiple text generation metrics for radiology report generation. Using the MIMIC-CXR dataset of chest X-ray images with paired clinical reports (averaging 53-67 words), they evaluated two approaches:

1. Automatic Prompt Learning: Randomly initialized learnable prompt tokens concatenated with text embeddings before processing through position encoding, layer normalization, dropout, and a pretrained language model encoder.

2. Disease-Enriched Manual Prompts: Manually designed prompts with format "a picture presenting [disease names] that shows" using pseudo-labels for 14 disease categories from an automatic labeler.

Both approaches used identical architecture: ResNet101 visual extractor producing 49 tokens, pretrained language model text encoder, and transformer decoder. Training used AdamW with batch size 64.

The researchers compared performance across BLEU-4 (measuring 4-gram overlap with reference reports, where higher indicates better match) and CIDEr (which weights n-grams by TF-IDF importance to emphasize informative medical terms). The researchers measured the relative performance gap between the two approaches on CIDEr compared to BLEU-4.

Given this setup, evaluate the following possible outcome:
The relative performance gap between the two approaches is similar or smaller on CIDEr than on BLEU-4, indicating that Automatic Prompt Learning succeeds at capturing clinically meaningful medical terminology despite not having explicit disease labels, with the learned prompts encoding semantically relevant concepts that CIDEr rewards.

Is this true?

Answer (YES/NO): NO